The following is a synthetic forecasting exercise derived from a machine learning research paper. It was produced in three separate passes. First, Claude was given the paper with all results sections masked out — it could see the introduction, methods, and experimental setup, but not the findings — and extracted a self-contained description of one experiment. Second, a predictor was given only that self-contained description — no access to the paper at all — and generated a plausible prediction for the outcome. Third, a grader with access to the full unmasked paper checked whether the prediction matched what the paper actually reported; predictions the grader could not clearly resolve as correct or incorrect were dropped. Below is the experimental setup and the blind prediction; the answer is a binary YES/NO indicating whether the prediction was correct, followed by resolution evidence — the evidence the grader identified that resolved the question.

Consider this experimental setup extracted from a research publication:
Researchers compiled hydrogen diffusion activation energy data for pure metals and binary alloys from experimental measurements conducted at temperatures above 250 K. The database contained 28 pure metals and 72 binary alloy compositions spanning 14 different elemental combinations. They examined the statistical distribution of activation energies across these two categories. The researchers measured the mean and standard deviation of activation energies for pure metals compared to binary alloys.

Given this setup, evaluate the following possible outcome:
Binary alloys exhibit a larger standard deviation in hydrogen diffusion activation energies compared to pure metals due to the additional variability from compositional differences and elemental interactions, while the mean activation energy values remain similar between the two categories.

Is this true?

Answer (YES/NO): NO